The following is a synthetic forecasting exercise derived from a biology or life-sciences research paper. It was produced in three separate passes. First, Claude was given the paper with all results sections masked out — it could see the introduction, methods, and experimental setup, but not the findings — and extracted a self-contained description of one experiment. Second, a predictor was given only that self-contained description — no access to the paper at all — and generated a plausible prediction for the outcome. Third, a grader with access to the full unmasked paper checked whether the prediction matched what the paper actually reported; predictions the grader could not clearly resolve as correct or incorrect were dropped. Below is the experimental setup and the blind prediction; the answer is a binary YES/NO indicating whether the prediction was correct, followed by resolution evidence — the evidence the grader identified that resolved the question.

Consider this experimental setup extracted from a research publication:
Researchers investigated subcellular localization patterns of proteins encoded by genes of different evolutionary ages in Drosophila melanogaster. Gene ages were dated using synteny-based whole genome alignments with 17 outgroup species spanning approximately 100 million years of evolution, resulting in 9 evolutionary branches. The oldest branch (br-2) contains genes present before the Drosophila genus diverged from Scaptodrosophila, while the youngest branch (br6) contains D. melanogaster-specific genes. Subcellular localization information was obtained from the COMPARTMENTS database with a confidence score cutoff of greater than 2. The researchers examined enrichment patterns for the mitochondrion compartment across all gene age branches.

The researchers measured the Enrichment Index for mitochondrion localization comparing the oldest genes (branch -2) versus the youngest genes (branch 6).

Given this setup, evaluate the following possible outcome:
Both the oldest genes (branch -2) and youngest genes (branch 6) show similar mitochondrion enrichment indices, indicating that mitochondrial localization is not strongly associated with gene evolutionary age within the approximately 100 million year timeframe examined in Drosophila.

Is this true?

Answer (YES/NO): NO